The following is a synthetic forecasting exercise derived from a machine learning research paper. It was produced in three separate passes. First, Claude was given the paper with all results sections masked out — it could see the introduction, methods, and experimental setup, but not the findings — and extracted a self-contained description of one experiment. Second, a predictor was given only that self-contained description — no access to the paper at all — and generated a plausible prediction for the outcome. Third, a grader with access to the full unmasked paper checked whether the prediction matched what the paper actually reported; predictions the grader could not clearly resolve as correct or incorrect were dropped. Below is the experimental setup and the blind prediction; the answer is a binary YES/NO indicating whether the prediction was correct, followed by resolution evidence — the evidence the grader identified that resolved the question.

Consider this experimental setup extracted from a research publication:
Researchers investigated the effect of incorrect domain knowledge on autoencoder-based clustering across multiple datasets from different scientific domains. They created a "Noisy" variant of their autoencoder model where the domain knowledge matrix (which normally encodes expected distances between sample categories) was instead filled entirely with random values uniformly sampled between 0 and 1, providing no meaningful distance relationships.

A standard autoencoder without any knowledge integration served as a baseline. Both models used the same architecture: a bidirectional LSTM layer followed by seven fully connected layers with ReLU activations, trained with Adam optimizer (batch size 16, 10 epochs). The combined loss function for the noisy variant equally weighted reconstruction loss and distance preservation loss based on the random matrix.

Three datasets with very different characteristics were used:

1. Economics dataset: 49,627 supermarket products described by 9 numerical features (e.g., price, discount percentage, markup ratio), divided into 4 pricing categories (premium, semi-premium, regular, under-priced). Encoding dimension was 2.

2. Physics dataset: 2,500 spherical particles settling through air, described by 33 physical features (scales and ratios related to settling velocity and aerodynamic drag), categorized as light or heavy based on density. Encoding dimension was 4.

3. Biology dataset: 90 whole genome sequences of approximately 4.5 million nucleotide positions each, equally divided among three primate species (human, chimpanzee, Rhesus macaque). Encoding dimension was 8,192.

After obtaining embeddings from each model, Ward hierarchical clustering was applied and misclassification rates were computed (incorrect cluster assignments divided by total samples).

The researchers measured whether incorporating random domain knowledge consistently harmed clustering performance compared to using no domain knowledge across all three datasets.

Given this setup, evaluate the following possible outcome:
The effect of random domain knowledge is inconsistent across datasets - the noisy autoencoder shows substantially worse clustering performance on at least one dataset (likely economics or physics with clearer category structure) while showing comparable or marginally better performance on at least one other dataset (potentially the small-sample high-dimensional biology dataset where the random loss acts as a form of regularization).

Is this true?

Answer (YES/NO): NO